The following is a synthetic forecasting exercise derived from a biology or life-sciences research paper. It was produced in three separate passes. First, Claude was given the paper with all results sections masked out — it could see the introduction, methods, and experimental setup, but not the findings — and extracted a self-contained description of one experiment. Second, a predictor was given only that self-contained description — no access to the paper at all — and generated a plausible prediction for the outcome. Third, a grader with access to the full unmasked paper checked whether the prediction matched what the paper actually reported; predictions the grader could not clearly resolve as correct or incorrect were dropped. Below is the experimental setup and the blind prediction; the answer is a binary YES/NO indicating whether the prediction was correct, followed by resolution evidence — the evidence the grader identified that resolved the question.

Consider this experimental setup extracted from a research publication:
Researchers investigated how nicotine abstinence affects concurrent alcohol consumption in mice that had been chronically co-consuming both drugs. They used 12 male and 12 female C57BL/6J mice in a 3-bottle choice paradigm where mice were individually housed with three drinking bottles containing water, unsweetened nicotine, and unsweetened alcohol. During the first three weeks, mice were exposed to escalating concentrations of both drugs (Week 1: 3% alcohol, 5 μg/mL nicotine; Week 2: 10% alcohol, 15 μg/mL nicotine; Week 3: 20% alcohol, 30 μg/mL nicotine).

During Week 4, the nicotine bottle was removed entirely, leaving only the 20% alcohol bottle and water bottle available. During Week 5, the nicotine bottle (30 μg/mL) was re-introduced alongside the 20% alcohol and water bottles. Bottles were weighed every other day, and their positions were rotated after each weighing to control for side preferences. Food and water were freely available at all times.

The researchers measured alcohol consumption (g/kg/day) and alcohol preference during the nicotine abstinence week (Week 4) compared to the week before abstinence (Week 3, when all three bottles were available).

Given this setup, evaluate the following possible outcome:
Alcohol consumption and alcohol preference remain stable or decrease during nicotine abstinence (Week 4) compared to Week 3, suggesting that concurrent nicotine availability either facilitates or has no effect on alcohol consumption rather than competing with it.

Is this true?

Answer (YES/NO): YES